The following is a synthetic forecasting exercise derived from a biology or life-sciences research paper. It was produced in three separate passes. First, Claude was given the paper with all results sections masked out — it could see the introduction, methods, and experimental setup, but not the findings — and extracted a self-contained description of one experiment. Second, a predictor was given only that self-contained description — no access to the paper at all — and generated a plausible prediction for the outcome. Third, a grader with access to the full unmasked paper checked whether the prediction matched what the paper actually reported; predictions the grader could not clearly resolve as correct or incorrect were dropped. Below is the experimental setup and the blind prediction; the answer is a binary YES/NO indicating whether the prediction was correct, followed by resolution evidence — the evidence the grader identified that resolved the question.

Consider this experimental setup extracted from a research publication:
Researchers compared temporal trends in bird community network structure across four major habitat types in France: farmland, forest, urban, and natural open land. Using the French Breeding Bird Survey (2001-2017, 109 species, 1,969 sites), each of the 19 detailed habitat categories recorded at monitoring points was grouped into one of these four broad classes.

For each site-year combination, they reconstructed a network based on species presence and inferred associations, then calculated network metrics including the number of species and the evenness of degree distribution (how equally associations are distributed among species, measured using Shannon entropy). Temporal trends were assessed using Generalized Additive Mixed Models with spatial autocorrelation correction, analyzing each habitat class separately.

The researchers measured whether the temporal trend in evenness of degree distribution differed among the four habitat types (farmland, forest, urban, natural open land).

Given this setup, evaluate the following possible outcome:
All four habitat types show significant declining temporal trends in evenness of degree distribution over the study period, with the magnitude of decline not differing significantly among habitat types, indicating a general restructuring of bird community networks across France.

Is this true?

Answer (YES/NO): NO